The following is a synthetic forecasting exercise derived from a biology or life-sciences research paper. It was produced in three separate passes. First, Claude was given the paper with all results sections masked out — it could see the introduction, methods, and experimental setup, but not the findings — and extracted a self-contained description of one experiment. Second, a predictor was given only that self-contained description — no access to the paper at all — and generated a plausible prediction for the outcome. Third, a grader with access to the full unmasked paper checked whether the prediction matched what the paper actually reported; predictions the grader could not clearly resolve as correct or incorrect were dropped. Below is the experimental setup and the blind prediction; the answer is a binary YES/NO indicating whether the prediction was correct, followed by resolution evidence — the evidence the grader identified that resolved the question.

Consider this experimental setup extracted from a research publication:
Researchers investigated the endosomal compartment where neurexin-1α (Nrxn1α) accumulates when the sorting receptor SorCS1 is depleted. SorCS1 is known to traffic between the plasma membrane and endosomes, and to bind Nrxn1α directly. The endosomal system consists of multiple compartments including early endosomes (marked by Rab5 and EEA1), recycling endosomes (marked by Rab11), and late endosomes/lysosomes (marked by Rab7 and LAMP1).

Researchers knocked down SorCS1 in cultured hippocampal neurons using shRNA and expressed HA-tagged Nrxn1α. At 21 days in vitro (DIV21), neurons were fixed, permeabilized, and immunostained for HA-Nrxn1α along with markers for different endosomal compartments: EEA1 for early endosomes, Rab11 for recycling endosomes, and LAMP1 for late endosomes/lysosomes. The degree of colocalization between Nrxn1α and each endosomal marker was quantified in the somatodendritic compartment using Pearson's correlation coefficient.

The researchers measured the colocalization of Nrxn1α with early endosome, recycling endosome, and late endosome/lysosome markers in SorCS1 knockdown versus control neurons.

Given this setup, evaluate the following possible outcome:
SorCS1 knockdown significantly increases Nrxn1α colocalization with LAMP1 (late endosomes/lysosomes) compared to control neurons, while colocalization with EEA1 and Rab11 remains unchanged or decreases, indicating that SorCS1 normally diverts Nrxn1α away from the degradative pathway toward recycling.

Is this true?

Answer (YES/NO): NO